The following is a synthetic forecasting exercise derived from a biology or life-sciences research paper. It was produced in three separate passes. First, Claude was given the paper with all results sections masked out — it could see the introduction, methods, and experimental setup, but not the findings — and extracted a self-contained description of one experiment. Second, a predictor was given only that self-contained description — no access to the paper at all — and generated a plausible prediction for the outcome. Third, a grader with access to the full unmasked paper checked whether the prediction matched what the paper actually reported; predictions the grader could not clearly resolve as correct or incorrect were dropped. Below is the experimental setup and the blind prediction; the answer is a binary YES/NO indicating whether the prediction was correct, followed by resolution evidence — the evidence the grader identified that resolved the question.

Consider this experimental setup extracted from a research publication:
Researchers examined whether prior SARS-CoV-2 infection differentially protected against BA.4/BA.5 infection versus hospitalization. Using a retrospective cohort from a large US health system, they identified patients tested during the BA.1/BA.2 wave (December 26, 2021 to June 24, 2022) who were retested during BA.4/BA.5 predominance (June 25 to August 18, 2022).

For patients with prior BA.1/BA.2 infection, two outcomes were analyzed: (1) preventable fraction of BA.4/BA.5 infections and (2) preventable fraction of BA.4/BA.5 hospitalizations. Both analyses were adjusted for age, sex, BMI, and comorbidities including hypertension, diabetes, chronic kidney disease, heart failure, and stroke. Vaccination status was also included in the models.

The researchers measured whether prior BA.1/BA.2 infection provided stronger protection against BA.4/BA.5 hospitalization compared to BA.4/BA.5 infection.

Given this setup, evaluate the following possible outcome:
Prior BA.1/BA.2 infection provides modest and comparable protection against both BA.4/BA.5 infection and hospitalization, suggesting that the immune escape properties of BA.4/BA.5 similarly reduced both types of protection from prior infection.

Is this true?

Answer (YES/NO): NO